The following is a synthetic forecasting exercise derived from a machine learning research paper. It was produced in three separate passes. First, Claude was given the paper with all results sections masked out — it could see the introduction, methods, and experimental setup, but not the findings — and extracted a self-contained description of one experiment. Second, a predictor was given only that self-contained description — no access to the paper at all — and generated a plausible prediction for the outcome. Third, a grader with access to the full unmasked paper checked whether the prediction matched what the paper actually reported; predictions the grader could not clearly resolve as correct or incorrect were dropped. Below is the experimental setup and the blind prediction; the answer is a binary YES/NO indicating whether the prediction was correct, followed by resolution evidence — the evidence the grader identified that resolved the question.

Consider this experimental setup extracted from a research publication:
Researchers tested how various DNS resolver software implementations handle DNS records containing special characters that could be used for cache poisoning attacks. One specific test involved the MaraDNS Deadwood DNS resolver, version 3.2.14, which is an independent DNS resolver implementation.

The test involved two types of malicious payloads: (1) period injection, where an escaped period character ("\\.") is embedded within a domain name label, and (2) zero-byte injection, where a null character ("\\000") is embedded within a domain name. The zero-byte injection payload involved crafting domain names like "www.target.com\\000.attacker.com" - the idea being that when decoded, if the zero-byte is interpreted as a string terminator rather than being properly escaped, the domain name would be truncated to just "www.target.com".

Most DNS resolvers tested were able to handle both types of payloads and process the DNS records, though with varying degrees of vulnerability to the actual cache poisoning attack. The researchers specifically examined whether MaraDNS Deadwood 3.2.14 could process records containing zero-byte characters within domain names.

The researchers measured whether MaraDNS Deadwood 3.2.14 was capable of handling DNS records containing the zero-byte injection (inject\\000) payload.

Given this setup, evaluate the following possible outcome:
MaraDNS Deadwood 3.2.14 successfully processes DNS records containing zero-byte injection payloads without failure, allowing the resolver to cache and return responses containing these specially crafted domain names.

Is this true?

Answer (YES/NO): NO